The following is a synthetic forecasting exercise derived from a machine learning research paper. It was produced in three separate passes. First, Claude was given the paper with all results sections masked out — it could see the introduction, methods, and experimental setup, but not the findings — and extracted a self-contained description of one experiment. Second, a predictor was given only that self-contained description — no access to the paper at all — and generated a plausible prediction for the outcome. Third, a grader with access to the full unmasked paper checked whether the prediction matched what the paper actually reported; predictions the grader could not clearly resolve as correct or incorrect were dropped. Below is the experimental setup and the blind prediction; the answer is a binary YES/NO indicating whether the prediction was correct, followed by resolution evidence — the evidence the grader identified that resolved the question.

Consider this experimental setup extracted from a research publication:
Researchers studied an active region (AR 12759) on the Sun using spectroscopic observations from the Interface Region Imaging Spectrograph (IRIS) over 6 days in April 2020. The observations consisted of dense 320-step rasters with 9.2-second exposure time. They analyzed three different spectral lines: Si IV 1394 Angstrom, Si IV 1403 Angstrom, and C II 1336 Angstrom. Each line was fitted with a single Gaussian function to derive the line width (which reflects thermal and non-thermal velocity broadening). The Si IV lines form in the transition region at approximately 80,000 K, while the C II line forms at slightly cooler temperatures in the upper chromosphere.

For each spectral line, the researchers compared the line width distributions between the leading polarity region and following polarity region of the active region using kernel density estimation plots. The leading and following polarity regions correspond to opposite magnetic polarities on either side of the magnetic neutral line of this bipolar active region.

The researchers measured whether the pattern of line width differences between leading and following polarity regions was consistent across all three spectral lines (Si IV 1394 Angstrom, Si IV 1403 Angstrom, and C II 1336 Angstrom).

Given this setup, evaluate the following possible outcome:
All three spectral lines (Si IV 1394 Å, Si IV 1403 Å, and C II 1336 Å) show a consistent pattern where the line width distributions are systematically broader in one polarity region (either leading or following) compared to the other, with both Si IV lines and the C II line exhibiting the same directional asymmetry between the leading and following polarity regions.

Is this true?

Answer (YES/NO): YES